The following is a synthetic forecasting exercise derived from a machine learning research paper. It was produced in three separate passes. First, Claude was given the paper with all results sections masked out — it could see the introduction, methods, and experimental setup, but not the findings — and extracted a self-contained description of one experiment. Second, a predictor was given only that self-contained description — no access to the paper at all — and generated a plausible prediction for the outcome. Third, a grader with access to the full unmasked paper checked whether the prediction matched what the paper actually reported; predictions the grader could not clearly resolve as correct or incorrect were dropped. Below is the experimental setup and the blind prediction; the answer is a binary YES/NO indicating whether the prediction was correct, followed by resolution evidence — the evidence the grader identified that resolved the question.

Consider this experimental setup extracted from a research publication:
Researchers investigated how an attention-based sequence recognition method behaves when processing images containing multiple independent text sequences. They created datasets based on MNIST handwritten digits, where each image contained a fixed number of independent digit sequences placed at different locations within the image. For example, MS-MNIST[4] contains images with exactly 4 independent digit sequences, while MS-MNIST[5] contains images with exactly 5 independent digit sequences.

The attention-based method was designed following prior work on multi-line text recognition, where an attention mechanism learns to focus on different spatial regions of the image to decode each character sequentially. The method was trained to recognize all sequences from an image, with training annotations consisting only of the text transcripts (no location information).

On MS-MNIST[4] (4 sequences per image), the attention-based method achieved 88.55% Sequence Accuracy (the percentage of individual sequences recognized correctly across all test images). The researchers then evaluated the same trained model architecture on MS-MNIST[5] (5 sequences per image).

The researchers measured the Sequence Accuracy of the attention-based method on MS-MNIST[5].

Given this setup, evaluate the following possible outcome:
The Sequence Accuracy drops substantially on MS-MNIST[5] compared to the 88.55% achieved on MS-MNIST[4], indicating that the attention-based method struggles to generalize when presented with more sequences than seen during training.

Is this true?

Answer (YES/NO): YES